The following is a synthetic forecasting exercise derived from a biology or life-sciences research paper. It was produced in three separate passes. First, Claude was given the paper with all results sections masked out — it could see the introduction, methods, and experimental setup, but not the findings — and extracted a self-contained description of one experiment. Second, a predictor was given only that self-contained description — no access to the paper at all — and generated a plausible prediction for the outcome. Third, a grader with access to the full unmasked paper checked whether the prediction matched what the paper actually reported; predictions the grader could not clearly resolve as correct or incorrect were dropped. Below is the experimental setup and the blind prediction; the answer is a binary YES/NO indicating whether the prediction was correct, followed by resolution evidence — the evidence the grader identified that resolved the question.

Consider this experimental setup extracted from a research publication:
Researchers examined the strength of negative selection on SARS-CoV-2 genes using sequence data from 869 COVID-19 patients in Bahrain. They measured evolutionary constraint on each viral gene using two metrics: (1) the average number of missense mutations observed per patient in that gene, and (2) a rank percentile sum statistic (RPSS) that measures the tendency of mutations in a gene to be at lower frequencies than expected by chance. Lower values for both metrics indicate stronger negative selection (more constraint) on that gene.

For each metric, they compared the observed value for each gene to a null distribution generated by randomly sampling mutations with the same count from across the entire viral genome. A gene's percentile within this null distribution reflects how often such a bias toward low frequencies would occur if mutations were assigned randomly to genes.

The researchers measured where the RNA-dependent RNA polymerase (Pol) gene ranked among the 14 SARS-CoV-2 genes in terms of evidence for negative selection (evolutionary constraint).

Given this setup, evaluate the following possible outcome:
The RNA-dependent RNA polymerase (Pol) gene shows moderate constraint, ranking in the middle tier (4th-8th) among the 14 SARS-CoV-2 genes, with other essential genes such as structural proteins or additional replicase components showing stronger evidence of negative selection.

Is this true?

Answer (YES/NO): NO